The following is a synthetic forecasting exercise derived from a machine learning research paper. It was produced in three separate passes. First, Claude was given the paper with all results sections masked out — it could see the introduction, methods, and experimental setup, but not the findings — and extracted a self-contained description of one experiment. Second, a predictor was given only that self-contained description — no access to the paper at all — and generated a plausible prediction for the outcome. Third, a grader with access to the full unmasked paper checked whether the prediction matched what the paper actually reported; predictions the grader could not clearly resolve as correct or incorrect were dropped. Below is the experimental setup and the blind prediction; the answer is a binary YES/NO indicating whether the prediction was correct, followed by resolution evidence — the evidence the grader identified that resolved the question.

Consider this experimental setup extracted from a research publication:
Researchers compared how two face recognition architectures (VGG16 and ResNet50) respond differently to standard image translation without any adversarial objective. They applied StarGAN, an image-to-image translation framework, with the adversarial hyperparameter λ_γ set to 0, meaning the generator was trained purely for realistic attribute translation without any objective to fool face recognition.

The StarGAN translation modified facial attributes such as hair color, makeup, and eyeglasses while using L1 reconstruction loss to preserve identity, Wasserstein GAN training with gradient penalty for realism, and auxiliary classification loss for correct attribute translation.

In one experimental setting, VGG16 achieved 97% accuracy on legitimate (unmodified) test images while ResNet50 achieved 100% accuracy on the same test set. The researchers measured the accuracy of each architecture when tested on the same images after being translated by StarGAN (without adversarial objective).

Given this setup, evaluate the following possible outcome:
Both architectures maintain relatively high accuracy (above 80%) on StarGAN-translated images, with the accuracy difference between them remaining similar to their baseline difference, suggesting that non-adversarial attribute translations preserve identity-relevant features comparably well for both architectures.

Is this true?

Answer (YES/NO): NO